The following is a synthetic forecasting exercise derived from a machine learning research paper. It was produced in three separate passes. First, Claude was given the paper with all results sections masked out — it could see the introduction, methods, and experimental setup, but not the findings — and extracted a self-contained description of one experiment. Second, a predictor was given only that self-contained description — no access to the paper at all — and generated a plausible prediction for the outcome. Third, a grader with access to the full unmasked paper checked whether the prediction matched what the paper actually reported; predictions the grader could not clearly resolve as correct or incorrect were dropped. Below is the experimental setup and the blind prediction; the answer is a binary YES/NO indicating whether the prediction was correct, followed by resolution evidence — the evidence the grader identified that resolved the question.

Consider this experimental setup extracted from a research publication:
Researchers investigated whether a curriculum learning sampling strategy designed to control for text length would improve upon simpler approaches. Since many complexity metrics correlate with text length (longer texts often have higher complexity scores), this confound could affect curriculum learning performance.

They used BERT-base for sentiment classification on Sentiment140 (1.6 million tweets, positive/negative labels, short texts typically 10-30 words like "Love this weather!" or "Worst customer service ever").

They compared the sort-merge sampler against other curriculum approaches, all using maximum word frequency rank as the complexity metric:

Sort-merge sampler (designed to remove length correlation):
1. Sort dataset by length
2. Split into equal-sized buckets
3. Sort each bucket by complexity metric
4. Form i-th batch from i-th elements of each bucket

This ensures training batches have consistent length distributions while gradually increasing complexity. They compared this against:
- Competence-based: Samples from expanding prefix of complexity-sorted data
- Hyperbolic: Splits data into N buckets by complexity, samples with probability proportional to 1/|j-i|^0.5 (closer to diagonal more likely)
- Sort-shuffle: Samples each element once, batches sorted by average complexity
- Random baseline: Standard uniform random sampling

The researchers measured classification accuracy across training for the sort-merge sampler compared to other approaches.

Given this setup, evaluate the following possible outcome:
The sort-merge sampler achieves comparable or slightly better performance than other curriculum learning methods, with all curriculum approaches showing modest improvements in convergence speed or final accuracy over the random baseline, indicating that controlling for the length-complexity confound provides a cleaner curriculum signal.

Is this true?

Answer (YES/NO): NO